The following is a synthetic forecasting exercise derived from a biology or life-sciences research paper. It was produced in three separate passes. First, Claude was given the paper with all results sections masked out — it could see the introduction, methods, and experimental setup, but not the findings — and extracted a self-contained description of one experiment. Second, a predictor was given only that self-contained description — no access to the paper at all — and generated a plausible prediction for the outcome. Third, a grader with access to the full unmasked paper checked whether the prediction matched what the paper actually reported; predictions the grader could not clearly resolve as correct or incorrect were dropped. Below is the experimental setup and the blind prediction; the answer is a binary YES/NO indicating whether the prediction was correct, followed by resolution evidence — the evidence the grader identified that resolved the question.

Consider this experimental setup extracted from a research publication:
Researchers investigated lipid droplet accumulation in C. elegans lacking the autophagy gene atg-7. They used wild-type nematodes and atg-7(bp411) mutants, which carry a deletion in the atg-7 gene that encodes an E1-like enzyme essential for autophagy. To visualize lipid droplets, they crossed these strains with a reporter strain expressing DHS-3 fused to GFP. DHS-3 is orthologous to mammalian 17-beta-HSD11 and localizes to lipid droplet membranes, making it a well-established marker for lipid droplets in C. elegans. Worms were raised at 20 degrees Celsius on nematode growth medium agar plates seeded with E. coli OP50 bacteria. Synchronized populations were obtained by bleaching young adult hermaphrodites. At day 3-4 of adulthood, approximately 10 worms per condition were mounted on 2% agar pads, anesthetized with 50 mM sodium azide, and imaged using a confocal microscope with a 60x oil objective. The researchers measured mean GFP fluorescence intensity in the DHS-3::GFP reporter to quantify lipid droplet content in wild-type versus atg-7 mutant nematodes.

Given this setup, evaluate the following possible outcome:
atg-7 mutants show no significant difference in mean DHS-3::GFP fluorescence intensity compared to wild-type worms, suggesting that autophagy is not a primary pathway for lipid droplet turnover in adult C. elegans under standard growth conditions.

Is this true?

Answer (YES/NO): NO